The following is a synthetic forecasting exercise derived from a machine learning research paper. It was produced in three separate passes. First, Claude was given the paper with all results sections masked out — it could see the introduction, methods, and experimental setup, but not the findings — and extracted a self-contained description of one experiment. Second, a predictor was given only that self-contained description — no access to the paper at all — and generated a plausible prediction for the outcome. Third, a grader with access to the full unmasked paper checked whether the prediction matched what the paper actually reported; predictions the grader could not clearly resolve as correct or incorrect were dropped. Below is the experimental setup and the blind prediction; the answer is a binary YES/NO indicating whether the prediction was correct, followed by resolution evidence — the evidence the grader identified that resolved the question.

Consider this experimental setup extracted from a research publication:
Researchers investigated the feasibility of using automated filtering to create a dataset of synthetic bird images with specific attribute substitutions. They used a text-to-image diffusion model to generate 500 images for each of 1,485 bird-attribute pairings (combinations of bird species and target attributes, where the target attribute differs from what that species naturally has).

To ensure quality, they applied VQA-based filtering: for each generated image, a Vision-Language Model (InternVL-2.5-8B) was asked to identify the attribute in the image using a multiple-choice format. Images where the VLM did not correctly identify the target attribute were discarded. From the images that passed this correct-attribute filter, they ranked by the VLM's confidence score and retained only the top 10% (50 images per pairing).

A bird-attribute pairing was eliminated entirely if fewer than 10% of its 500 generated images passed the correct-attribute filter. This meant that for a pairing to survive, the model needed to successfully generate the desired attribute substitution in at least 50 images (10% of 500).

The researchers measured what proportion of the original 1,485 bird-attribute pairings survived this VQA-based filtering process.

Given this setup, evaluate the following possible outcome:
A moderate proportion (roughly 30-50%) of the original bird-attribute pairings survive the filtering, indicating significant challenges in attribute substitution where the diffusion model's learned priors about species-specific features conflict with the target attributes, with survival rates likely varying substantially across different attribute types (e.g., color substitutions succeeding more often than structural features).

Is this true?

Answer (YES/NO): NO